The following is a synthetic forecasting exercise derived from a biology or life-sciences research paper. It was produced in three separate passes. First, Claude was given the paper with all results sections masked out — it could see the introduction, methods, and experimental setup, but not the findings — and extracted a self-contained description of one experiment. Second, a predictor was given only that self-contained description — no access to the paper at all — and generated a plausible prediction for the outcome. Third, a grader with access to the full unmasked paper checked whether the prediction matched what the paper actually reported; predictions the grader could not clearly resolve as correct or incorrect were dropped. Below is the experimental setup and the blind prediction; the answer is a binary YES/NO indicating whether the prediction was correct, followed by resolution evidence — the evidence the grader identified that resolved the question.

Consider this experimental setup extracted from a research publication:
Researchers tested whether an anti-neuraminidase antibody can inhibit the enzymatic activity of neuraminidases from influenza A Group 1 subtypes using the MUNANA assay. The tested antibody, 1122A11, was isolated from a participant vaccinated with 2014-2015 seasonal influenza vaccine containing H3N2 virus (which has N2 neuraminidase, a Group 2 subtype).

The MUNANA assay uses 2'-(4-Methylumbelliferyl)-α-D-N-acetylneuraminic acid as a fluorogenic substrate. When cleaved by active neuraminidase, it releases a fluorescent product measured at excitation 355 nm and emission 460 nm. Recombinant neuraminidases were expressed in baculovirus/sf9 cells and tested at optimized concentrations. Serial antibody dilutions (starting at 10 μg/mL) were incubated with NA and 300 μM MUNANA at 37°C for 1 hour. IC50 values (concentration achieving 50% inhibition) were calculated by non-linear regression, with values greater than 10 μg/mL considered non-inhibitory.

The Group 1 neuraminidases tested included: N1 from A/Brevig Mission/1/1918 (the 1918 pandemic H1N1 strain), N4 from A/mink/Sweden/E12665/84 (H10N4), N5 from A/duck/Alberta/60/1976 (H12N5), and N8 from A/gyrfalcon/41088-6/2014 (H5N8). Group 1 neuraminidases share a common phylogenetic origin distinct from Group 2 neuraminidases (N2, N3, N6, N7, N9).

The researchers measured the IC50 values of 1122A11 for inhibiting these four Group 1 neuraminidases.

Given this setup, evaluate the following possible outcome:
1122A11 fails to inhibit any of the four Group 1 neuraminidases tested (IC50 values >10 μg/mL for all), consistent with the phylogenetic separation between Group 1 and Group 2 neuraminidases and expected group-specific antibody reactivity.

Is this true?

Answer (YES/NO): NO